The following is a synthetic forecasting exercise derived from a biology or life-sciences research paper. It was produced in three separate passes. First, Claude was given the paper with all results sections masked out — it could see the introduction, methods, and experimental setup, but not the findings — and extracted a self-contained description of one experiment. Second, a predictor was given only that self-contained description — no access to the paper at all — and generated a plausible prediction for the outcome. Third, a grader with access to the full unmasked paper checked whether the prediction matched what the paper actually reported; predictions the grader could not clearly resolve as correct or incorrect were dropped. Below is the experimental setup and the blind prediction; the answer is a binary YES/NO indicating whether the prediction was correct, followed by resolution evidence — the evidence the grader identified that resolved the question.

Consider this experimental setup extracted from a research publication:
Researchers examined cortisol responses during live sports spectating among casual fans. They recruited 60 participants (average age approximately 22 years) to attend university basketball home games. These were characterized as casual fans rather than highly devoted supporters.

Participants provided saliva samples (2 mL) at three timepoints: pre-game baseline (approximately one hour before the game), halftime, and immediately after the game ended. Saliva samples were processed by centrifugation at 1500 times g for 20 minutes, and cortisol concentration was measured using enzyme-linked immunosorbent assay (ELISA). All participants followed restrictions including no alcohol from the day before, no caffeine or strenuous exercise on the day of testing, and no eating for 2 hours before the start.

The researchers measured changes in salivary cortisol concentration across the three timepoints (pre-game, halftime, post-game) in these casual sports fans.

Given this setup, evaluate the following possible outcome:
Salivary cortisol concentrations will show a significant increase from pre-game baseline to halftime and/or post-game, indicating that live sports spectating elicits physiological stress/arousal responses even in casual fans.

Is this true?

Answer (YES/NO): NO